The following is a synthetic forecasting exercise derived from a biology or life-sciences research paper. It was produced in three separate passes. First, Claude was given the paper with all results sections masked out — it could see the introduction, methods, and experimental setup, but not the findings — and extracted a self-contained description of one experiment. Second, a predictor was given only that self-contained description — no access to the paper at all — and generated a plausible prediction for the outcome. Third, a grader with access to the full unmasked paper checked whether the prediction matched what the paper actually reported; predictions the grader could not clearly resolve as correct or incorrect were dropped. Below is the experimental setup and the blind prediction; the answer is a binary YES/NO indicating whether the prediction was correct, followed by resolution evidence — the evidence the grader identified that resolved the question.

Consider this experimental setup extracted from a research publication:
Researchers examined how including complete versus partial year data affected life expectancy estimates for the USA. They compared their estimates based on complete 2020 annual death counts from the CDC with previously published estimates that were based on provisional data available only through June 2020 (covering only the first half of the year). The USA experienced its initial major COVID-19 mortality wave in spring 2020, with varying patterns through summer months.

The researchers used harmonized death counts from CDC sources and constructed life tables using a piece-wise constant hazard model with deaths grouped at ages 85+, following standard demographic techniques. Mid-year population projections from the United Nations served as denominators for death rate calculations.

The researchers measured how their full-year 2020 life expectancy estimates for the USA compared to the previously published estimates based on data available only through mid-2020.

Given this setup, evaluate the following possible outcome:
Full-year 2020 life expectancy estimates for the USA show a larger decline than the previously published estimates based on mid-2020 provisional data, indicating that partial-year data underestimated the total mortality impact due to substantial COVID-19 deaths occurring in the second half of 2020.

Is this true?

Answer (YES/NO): YES